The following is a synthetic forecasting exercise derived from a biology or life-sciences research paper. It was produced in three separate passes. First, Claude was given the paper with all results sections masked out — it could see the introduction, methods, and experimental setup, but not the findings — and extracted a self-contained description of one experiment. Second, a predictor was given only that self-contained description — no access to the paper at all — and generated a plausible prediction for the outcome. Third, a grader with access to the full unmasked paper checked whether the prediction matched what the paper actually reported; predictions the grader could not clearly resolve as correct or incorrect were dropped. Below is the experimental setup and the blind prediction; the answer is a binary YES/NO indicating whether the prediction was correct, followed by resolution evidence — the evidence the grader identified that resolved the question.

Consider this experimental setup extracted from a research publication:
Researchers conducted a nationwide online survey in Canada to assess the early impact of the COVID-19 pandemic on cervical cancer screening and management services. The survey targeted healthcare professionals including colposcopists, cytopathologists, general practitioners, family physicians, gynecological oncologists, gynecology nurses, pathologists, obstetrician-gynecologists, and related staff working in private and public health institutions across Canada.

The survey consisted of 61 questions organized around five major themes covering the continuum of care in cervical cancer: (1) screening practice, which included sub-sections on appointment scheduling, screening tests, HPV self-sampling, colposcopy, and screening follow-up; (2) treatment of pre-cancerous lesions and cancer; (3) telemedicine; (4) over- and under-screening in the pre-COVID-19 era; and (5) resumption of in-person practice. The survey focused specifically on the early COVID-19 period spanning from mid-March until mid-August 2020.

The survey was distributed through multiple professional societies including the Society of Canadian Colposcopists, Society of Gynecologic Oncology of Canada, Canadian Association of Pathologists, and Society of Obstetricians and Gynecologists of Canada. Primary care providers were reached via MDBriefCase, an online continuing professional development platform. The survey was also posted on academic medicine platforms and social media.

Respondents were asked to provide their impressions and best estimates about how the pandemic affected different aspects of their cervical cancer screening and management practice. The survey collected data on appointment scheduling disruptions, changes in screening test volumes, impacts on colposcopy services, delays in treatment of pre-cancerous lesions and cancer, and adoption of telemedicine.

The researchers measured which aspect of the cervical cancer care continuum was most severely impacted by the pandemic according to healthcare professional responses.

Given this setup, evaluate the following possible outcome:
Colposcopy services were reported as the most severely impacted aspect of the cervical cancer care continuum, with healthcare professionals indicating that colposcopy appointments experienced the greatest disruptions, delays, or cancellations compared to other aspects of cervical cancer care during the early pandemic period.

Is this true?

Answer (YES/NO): NO